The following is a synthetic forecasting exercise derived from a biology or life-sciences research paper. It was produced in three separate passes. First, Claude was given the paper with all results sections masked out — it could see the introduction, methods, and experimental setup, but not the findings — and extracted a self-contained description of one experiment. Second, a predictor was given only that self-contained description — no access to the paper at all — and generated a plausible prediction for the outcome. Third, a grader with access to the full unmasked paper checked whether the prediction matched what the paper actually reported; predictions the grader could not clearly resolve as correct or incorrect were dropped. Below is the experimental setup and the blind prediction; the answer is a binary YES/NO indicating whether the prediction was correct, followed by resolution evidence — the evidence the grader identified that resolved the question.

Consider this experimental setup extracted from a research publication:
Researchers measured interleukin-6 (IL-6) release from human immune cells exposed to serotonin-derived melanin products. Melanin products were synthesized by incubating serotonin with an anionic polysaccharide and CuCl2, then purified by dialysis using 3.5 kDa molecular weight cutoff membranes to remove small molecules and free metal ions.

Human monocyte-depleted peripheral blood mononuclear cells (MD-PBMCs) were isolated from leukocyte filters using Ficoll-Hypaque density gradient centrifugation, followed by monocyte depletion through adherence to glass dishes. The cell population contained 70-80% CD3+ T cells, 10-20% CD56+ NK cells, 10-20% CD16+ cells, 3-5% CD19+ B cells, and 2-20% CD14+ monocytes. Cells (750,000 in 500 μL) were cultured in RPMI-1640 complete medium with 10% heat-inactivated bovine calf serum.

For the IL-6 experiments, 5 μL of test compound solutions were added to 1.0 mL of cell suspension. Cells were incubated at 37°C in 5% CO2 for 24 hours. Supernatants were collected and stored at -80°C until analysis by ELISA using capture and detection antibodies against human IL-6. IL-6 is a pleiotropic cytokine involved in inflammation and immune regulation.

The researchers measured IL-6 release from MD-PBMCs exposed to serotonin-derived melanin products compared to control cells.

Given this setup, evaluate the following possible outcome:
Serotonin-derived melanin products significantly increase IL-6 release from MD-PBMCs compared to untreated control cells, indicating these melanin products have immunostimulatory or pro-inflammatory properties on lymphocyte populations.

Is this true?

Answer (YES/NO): NO